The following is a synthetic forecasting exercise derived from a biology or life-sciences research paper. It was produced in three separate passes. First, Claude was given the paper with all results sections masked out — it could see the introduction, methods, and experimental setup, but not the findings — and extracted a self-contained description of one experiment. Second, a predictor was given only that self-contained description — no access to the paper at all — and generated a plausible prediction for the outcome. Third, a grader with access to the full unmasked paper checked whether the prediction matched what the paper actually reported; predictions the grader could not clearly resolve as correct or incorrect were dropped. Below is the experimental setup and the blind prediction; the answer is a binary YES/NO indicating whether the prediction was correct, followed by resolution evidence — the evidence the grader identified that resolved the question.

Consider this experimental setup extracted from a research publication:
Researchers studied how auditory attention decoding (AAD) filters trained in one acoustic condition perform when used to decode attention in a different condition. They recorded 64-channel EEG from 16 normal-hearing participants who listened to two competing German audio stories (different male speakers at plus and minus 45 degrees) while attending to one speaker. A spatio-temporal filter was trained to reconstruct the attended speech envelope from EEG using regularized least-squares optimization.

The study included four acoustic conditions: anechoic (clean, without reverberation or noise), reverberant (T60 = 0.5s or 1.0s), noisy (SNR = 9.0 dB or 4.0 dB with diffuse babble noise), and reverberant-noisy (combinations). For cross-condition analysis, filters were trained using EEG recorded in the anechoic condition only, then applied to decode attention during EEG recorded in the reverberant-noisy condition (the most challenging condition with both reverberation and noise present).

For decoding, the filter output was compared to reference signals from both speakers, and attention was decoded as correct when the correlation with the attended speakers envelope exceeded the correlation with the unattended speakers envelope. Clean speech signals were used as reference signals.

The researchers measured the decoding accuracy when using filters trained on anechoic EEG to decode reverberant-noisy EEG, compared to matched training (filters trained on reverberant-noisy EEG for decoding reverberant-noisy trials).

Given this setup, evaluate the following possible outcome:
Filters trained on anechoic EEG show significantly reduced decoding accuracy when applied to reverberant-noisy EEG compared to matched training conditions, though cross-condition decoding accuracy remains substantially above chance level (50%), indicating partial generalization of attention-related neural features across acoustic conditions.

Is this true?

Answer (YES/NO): NO